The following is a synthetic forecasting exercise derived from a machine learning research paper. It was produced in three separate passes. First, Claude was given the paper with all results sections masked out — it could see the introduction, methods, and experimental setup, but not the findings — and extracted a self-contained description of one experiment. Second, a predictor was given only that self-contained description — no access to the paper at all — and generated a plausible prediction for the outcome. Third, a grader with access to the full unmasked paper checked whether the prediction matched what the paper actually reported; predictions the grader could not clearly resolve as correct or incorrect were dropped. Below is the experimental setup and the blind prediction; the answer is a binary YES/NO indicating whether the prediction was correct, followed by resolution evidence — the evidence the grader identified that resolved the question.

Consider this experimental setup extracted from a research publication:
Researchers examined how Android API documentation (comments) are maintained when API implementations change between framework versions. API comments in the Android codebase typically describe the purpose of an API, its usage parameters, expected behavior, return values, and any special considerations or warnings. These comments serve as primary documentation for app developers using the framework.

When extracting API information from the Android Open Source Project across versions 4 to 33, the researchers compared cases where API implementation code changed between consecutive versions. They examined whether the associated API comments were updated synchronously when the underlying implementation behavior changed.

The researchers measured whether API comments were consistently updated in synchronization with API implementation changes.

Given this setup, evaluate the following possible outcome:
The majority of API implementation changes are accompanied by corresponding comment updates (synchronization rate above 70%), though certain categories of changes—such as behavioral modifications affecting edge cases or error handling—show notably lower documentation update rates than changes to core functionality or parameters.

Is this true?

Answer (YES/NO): NO